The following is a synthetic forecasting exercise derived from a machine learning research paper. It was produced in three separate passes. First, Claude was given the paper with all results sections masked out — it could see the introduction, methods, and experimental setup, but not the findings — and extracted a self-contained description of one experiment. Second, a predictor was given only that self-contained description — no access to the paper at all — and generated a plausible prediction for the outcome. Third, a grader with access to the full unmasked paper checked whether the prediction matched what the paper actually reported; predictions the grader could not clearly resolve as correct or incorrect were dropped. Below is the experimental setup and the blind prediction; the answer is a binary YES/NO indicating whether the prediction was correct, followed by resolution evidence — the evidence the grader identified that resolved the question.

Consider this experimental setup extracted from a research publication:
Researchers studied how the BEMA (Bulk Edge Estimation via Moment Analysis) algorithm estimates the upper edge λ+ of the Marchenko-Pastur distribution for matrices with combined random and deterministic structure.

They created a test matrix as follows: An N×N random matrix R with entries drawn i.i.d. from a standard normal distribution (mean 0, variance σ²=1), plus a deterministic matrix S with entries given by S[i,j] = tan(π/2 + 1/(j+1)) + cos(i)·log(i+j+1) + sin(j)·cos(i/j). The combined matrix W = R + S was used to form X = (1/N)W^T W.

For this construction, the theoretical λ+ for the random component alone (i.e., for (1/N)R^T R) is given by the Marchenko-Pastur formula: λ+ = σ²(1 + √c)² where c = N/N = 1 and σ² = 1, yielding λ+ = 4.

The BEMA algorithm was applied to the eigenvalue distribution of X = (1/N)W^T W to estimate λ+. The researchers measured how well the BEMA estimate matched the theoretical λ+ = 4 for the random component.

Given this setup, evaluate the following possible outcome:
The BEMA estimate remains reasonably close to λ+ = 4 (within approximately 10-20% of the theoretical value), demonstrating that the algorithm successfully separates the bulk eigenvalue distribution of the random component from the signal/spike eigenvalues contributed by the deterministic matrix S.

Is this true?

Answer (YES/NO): YES